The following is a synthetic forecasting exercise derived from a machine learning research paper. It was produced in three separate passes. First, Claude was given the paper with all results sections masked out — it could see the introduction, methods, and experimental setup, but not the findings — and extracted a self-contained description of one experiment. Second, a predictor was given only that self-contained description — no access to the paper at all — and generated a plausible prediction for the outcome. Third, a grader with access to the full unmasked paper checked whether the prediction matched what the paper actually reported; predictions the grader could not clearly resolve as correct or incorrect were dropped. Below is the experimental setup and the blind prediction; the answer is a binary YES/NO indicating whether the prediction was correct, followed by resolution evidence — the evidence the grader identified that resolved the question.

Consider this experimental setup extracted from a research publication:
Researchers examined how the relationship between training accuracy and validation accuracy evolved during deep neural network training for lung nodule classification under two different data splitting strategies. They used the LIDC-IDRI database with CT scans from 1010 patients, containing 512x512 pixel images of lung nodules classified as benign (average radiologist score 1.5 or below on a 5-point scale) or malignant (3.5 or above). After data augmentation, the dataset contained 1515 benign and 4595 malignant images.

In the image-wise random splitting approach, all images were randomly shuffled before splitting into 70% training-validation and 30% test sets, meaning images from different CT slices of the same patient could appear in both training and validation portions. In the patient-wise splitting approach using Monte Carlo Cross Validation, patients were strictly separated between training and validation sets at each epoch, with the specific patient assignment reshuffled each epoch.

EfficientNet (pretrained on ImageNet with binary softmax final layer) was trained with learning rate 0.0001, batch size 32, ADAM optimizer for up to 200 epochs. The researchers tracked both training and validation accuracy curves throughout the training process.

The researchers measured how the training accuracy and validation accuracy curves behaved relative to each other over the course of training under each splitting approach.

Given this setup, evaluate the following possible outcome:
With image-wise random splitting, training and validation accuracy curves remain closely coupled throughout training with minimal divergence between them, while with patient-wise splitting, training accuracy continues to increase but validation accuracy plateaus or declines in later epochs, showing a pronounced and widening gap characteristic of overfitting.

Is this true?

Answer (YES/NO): NO